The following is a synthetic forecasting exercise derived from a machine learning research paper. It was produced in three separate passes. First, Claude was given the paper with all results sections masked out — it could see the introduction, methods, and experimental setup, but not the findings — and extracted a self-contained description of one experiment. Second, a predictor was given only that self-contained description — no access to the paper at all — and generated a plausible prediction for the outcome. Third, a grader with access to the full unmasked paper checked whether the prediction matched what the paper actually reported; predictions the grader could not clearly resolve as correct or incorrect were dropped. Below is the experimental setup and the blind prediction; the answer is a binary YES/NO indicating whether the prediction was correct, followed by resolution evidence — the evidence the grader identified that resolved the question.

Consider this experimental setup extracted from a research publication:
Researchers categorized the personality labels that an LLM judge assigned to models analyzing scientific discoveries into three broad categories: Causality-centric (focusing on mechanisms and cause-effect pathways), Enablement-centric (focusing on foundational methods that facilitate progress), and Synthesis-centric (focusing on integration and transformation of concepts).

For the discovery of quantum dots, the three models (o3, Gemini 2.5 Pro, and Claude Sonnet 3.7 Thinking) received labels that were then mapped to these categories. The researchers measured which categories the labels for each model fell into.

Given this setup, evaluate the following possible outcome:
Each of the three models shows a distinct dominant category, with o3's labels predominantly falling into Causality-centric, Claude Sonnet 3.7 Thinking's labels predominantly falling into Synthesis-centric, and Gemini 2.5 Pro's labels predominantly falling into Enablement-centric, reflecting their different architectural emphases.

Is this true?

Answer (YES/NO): YES